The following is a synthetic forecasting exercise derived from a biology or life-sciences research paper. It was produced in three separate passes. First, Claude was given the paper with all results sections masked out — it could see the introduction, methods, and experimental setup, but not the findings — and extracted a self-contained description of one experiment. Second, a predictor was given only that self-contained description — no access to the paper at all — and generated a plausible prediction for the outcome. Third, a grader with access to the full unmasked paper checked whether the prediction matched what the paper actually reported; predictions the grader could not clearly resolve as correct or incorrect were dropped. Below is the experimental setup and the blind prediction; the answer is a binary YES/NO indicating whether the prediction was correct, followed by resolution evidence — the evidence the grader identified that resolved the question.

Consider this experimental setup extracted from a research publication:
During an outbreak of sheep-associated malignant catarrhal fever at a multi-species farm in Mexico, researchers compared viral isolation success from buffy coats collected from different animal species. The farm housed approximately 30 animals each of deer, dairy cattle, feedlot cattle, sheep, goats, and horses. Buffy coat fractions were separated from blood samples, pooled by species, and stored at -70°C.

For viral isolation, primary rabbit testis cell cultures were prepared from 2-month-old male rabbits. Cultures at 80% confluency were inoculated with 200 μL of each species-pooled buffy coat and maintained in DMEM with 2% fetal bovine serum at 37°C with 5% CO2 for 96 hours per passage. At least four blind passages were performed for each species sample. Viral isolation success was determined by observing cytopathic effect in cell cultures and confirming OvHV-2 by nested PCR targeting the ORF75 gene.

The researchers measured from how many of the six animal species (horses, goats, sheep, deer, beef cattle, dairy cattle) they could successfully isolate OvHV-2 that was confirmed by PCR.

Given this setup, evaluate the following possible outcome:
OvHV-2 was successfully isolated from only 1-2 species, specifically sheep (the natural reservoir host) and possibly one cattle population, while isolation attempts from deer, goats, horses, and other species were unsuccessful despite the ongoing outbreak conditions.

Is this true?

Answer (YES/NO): NO